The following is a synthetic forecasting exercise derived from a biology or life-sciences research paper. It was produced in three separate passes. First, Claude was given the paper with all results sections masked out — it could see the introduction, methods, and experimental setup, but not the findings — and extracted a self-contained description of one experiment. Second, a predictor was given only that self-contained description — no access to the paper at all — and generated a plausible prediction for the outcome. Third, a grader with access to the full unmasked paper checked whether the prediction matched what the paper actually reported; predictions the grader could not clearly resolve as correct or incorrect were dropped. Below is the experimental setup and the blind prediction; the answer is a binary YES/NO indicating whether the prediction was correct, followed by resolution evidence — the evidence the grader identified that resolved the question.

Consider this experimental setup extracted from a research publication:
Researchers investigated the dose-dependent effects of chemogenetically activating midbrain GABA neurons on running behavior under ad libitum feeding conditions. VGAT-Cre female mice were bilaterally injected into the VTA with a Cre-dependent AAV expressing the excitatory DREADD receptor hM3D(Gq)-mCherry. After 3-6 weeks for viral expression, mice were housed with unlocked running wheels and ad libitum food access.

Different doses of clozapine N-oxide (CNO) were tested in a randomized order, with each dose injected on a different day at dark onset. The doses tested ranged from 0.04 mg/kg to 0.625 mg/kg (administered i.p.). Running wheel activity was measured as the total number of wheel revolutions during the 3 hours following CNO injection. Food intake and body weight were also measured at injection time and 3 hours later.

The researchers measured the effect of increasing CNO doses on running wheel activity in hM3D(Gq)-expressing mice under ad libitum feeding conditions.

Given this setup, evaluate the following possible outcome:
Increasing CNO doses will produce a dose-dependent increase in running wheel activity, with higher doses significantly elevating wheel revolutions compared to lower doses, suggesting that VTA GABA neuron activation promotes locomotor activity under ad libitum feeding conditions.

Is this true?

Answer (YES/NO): NO